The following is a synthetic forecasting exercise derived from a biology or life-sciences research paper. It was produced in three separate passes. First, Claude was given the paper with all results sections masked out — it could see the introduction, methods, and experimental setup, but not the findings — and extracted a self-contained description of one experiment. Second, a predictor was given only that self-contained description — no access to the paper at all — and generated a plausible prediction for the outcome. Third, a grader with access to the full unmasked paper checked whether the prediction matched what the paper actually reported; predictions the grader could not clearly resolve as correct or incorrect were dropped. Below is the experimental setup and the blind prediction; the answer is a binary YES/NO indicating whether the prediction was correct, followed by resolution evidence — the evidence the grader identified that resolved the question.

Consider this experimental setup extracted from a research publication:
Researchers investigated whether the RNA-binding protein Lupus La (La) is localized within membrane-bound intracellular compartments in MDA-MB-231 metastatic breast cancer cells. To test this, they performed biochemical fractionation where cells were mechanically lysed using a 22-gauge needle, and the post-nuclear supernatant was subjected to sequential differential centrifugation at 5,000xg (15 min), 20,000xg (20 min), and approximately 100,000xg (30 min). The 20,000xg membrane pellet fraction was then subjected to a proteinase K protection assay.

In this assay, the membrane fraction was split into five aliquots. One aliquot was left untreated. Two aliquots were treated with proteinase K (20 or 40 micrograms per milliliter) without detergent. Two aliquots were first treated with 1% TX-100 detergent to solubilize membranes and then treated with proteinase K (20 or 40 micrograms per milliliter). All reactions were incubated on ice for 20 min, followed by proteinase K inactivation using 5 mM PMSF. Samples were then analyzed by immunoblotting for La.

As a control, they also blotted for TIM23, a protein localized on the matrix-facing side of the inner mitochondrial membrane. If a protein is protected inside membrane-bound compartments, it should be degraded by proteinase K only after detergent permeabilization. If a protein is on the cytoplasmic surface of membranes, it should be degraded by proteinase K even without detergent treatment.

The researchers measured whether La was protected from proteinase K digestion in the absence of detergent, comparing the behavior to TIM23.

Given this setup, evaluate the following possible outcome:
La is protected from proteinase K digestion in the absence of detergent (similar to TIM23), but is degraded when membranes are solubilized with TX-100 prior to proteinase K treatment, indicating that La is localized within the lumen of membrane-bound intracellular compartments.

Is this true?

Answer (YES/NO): NO